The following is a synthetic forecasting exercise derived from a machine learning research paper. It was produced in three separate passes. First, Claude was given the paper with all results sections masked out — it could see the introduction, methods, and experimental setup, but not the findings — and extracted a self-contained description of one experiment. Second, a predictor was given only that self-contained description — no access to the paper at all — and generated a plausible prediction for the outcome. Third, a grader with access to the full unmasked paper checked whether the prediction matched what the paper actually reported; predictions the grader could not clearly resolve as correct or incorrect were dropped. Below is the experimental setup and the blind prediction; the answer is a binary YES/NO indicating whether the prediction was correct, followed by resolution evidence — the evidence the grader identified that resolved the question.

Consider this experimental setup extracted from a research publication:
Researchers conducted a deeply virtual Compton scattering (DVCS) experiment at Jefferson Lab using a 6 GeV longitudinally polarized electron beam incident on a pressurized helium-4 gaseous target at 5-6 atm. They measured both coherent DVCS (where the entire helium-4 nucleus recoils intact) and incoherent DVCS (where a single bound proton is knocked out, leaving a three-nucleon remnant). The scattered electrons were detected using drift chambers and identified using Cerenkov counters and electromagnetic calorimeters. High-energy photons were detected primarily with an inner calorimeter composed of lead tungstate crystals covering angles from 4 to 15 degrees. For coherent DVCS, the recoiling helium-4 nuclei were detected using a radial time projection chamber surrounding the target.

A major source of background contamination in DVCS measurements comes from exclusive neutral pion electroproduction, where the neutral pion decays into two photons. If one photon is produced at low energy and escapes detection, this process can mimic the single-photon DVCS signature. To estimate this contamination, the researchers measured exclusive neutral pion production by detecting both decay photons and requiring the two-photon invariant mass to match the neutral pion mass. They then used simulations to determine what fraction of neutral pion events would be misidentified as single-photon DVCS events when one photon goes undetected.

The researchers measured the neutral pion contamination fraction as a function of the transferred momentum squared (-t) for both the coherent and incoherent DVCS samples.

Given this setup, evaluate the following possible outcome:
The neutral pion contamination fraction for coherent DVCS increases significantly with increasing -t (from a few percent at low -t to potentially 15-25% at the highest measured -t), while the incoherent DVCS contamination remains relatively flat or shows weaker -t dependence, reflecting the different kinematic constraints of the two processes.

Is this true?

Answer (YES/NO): NO